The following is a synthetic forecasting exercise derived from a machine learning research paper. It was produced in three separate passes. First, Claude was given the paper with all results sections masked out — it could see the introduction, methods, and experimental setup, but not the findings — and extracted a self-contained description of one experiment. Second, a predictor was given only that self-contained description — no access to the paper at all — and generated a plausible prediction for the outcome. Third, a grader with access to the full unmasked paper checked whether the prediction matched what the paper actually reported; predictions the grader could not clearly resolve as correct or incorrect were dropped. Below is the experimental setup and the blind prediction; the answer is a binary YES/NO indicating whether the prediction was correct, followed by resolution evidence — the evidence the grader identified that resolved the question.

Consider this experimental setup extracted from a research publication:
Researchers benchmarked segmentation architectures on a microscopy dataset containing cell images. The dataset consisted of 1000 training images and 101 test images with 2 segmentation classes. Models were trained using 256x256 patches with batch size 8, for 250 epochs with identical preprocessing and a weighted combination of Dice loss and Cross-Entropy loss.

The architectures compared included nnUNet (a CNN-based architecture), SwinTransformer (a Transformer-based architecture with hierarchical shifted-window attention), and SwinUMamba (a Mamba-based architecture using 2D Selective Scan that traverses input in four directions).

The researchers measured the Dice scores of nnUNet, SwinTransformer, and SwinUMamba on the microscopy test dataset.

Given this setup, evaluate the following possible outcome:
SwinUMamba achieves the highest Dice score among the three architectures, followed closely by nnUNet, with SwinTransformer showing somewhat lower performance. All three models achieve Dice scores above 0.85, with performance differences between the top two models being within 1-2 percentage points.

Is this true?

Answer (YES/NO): NO